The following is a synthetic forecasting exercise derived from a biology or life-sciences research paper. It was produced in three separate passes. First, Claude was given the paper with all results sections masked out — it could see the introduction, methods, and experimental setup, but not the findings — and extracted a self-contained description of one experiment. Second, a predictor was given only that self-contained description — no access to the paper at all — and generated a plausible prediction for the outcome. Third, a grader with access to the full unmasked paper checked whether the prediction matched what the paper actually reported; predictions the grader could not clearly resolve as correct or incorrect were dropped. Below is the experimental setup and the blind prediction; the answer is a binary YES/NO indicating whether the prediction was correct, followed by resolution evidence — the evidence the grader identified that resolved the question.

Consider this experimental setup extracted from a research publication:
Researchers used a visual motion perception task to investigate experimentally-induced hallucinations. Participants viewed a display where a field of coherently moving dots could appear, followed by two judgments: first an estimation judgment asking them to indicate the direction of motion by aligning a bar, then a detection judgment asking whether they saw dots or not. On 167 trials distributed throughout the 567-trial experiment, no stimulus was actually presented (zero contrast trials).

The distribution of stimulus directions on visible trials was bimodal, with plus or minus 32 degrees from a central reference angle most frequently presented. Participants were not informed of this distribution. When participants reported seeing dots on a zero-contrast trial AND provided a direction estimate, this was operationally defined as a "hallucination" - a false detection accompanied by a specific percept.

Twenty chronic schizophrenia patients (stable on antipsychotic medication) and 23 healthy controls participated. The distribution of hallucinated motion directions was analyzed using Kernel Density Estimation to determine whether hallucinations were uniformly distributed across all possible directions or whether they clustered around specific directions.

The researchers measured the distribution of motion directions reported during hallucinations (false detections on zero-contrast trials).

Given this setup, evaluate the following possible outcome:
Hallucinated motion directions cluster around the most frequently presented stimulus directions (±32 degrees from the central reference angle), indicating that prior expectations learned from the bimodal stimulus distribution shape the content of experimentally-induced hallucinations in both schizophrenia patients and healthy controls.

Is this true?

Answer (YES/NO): YES